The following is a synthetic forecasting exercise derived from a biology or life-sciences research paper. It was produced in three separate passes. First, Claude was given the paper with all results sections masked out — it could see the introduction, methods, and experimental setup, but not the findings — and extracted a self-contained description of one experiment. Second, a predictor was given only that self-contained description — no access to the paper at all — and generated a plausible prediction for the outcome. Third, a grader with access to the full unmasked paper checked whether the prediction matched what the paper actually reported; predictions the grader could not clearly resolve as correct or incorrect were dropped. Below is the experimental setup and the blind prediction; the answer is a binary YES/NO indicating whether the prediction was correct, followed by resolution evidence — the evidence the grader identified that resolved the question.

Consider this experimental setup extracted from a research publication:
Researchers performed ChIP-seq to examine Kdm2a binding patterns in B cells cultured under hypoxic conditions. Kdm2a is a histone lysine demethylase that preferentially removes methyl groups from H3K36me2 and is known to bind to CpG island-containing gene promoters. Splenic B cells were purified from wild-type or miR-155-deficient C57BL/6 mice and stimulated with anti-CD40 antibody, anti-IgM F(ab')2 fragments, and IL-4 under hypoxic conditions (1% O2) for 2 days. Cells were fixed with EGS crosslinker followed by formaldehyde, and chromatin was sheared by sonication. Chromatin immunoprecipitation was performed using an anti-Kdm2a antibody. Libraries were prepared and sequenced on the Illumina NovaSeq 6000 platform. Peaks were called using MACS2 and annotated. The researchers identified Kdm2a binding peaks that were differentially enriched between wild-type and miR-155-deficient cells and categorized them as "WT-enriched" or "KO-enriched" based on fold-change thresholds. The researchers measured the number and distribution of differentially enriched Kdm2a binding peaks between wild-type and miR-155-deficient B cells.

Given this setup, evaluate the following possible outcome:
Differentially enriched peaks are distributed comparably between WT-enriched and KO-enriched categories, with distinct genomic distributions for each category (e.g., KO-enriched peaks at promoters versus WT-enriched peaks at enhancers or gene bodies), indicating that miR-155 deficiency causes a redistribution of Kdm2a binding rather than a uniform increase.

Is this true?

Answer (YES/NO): NO